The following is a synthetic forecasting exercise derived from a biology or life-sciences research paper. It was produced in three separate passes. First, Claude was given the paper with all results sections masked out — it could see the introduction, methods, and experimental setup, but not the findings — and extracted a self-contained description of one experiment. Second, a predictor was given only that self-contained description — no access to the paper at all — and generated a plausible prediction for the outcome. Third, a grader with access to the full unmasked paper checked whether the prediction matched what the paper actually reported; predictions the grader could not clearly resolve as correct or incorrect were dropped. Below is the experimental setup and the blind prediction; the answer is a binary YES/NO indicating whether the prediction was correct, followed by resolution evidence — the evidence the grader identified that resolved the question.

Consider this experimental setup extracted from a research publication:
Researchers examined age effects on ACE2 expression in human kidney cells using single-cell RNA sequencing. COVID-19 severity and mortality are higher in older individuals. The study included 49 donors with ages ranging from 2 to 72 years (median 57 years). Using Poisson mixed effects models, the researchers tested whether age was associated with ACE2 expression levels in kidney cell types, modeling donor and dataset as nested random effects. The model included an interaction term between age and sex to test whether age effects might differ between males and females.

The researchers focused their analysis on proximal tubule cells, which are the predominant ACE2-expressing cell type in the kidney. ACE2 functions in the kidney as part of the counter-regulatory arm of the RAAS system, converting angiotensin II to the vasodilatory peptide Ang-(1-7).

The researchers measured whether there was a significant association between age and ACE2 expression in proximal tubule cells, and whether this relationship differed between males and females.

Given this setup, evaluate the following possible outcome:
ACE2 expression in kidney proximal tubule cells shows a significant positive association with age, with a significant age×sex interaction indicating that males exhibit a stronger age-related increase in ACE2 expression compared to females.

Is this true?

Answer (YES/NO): NO